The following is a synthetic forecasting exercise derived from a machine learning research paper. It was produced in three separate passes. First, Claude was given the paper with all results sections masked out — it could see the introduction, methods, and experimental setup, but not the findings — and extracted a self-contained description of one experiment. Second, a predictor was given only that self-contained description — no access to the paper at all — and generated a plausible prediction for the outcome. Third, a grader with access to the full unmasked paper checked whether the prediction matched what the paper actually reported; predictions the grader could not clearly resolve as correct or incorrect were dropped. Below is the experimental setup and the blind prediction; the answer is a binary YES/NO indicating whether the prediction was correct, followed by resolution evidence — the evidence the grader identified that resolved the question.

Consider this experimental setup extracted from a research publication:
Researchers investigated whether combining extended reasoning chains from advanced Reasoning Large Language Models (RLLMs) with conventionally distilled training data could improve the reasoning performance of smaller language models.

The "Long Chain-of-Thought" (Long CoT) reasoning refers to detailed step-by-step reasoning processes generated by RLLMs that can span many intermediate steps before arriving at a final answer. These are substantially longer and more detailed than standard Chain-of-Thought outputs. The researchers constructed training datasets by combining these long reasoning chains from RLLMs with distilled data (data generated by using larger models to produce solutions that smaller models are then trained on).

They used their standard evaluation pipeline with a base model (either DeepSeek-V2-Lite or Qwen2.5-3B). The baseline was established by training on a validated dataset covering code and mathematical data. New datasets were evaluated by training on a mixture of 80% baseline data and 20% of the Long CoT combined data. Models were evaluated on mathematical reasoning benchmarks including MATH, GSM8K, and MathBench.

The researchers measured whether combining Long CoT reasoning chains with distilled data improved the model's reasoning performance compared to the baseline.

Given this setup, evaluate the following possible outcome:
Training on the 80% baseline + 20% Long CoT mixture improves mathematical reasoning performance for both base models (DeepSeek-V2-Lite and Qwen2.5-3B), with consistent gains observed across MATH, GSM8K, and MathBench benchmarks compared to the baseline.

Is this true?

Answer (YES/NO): NO